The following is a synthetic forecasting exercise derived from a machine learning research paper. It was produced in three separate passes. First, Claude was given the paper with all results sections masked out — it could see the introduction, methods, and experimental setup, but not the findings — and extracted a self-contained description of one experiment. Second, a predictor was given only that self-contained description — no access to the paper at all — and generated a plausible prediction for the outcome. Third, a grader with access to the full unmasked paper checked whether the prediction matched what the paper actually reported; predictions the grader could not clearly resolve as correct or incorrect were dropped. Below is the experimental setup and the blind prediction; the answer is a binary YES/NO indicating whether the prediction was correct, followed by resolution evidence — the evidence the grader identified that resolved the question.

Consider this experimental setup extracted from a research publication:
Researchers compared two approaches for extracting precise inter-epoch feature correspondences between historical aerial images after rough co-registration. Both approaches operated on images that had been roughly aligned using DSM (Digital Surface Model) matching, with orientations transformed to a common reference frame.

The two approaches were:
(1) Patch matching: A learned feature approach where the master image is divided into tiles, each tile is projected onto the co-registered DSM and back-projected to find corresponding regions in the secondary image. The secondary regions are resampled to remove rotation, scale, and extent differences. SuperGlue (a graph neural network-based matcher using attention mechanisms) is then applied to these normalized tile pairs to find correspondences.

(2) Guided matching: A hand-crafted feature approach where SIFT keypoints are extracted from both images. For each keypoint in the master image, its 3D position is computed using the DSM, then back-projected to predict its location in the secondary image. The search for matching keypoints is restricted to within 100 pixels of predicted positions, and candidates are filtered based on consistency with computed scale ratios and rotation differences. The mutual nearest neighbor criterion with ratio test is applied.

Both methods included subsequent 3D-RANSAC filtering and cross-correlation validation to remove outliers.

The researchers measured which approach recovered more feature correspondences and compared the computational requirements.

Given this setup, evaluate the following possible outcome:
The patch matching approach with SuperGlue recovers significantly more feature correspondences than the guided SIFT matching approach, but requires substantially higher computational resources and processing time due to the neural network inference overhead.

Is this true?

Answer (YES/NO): NO